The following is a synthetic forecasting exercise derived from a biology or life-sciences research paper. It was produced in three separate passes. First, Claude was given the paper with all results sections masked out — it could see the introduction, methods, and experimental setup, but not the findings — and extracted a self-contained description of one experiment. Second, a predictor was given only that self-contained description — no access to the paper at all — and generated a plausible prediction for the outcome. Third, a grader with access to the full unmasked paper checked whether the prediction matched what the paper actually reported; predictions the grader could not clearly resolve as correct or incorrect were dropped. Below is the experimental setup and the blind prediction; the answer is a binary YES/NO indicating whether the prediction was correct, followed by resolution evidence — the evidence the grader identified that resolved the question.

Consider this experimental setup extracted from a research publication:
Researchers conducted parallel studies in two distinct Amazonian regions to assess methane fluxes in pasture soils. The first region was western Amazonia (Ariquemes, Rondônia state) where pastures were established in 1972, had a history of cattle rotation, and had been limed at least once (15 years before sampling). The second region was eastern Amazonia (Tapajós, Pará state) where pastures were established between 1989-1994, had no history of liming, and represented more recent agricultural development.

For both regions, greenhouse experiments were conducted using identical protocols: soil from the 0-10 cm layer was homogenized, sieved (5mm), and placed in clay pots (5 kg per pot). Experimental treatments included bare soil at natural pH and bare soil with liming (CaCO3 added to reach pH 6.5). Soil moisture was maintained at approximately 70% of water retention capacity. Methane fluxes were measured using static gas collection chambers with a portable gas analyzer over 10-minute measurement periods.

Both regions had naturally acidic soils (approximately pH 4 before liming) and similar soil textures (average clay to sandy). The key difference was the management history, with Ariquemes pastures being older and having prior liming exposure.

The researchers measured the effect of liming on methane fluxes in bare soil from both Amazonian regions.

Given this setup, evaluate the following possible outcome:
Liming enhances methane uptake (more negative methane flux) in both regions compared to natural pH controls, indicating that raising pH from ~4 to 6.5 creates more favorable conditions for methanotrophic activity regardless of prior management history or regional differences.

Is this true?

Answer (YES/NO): NO